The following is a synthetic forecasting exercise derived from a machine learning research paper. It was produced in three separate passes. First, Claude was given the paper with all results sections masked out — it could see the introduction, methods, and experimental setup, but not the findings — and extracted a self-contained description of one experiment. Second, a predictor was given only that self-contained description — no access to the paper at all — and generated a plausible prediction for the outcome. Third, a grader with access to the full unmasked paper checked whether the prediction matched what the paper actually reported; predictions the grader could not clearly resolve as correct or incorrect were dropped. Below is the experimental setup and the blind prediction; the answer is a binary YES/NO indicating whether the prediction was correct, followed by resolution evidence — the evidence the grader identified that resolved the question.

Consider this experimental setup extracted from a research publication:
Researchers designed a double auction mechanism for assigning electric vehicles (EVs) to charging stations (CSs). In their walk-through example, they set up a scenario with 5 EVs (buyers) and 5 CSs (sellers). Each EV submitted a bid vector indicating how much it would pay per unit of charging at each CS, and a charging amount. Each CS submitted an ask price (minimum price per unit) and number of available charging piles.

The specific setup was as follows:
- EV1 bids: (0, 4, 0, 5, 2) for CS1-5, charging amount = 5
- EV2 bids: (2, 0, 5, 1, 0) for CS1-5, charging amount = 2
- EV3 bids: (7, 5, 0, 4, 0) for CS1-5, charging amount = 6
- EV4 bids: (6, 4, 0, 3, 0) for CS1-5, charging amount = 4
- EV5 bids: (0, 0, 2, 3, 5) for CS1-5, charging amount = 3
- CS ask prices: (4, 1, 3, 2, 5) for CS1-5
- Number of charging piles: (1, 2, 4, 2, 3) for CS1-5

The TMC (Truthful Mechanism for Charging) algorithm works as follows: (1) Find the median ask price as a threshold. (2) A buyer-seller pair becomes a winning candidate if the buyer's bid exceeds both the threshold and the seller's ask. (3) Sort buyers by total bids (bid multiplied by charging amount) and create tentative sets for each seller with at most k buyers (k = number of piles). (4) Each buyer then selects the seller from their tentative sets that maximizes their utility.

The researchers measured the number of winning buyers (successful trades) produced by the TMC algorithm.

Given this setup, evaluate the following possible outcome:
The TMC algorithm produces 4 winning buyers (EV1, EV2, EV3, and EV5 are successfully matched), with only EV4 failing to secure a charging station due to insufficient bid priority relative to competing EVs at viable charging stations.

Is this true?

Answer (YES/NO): NO